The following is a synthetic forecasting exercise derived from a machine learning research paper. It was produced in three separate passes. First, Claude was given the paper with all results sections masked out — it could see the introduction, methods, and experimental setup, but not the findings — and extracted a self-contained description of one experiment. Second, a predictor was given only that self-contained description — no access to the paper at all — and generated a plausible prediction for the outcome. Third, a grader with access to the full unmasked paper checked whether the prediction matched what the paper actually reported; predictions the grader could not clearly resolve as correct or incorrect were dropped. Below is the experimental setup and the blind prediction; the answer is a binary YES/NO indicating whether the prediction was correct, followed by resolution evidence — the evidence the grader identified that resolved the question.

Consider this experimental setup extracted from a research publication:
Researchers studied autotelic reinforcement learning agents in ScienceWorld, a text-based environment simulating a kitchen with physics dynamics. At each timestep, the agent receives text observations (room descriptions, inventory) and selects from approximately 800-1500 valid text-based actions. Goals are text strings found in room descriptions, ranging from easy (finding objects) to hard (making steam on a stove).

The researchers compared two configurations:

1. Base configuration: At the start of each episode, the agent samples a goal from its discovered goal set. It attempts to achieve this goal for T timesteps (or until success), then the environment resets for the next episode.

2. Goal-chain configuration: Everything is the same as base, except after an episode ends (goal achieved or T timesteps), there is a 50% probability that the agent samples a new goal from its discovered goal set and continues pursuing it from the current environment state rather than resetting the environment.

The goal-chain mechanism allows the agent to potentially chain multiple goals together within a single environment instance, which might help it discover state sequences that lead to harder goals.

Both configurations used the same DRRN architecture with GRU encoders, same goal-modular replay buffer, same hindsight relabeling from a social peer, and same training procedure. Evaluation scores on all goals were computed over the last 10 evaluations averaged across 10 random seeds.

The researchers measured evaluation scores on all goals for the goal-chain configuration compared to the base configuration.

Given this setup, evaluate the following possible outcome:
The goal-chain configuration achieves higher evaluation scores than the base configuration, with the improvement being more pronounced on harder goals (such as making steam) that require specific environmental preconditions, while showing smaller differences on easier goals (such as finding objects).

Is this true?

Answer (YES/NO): NO